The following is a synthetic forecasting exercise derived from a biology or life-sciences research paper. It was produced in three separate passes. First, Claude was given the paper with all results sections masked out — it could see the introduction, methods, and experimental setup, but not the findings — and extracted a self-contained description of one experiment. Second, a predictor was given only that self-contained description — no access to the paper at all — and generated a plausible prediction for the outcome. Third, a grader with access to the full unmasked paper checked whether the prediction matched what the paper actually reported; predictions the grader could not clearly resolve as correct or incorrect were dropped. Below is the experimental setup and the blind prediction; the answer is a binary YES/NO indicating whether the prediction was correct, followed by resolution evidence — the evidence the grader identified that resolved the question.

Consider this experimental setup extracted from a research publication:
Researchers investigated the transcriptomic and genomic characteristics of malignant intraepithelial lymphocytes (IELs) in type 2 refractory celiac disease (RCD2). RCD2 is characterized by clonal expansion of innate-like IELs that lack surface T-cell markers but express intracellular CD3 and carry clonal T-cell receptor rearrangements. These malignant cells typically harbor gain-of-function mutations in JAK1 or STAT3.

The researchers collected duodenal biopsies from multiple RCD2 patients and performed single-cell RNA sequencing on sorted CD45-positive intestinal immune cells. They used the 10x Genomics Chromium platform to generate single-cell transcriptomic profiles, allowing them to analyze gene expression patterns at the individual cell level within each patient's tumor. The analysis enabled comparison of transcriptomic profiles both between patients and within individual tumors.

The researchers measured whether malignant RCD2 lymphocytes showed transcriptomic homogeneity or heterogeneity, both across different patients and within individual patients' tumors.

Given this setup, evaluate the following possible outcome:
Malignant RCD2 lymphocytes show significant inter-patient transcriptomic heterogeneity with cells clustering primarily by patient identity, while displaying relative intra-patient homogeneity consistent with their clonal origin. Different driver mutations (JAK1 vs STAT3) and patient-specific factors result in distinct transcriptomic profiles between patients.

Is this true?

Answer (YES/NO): NO